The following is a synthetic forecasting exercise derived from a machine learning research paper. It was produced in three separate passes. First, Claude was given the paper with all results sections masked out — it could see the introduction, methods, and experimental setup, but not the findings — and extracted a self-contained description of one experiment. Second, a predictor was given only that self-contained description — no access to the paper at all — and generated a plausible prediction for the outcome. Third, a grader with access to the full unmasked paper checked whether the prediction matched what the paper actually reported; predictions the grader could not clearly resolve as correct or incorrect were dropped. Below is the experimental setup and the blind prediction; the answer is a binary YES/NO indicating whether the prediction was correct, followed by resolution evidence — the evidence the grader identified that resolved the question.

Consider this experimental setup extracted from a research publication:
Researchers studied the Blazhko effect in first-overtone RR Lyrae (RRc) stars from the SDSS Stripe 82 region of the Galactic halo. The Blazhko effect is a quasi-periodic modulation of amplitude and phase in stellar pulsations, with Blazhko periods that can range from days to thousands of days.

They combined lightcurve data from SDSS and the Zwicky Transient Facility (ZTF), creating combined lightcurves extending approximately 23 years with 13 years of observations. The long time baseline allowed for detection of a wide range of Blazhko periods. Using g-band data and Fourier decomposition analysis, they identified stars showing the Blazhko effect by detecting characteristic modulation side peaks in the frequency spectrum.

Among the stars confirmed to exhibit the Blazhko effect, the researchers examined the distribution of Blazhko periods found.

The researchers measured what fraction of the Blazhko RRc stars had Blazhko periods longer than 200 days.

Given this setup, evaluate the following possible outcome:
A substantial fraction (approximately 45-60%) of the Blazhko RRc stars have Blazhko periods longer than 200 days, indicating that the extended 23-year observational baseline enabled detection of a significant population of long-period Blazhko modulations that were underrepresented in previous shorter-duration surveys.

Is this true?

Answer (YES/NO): NO